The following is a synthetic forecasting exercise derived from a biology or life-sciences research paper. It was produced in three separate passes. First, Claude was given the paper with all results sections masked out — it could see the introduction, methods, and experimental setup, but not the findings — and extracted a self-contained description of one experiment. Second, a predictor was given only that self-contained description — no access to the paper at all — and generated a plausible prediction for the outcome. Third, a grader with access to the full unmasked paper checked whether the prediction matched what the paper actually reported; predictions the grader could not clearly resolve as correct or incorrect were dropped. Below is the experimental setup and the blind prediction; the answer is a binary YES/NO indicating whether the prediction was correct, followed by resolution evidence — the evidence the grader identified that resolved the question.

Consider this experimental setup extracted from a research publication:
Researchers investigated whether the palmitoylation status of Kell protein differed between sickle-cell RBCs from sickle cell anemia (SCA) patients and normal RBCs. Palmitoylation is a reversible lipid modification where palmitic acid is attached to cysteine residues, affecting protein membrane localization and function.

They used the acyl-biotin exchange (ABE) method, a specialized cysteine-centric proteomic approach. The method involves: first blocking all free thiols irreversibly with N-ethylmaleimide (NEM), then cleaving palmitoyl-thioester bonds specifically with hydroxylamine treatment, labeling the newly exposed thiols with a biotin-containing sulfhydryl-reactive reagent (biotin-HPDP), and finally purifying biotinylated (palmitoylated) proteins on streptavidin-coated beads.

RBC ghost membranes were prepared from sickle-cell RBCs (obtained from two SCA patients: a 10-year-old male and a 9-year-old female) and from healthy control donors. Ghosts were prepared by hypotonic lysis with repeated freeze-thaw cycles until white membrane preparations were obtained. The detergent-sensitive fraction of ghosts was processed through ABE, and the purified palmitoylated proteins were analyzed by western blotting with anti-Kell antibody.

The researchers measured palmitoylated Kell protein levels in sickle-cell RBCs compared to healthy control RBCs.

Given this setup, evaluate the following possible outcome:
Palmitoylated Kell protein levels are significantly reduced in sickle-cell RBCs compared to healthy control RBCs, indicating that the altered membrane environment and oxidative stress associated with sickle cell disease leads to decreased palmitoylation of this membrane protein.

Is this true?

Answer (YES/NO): YES